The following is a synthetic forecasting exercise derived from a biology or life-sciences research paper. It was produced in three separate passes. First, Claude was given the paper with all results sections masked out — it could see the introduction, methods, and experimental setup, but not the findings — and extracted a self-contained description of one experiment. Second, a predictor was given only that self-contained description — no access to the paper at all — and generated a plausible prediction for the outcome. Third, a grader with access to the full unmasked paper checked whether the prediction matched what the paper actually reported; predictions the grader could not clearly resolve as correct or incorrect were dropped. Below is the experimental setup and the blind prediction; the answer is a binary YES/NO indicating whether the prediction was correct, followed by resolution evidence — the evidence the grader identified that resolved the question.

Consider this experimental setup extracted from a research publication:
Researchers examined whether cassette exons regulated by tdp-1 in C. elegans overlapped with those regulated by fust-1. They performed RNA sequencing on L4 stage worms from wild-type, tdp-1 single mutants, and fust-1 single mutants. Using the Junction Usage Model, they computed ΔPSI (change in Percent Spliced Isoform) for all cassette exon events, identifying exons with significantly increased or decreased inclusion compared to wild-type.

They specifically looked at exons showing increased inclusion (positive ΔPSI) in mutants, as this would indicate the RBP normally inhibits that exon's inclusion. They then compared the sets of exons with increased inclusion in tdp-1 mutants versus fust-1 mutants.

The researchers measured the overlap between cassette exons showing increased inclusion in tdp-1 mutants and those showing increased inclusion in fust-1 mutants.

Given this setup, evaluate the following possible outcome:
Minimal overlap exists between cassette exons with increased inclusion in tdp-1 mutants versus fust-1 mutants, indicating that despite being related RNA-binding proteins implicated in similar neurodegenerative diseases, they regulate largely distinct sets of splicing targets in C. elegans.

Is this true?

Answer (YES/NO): NO